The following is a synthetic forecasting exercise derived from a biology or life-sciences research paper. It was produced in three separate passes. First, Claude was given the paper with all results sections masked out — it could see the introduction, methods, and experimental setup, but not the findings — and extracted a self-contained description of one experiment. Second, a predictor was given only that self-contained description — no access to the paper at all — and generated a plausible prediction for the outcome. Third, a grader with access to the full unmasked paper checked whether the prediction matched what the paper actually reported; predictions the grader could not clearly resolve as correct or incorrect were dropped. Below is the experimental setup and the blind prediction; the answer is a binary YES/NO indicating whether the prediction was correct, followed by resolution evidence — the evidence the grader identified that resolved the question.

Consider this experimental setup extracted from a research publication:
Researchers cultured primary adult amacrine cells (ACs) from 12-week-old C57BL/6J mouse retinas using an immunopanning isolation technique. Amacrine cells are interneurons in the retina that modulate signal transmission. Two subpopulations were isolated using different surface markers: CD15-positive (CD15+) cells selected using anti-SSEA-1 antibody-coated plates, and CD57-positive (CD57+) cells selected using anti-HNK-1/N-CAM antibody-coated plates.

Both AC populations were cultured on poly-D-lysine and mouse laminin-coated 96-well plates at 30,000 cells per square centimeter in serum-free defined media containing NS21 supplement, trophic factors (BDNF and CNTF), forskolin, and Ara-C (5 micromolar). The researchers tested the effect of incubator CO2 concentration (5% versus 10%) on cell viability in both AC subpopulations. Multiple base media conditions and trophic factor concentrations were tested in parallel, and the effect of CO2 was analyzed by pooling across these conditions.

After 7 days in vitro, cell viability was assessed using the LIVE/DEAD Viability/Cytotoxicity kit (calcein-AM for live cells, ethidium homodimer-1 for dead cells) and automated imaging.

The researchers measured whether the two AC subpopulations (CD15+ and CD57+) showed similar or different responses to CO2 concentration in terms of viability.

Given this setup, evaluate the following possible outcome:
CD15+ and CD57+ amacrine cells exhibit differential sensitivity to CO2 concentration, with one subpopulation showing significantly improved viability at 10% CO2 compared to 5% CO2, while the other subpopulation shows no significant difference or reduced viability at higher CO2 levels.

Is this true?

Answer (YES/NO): NO